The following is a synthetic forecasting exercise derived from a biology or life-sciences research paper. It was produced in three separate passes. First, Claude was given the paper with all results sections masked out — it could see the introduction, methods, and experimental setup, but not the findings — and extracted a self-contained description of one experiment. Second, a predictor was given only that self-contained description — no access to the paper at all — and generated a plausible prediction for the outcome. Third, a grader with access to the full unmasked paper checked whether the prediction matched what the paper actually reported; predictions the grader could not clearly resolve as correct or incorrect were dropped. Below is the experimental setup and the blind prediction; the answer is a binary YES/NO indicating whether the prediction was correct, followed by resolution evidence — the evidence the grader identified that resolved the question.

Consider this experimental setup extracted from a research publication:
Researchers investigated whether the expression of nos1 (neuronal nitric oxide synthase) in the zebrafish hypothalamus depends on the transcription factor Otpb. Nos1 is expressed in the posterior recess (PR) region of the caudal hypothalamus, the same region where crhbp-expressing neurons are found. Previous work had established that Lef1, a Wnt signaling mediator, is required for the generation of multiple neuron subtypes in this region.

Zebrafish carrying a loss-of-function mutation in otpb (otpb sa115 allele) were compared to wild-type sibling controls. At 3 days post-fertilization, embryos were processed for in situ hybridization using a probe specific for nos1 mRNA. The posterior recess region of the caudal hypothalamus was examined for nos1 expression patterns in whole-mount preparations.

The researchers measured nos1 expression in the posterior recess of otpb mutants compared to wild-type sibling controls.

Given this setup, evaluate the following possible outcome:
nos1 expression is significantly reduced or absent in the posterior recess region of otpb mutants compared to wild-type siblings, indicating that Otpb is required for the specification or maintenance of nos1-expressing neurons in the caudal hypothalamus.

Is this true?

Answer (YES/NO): YES